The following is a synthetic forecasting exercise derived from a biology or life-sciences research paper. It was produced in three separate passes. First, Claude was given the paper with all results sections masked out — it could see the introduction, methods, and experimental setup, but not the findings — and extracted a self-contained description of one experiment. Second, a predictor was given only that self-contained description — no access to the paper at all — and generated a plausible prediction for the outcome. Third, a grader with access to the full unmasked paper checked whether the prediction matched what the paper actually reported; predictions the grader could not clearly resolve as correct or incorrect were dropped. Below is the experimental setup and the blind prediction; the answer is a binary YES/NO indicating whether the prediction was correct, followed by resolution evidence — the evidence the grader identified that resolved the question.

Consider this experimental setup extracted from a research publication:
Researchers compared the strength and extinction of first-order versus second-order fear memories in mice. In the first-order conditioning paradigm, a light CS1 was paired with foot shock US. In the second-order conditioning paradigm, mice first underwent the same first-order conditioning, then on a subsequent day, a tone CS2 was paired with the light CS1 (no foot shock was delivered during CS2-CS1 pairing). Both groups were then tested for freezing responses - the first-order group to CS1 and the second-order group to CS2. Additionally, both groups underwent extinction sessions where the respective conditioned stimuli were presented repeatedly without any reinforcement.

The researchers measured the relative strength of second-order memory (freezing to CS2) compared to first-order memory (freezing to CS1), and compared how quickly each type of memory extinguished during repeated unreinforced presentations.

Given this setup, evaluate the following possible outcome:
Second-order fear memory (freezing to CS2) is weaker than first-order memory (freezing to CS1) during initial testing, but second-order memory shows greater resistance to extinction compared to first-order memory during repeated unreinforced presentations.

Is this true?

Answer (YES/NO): NO